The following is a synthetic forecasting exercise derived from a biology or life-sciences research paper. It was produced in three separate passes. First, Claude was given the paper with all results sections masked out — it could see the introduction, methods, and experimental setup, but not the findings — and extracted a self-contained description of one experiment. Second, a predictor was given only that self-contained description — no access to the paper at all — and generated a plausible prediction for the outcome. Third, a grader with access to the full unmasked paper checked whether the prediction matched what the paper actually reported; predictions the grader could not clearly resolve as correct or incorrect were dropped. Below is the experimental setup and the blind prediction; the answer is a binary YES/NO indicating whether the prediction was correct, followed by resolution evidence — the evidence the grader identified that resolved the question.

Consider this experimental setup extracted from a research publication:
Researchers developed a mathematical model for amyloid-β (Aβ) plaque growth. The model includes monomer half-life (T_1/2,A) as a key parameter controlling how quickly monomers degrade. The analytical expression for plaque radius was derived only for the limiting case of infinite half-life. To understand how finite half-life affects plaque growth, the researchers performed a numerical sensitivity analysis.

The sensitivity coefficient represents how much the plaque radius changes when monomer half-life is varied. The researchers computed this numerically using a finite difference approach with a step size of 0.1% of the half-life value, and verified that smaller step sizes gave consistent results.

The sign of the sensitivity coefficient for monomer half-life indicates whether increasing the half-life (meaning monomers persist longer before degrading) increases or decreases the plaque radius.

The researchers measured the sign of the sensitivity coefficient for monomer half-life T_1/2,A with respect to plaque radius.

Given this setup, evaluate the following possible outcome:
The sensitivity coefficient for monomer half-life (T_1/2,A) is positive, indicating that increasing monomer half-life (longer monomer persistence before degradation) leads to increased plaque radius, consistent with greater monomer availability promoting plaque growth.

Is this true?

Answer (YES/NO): YES